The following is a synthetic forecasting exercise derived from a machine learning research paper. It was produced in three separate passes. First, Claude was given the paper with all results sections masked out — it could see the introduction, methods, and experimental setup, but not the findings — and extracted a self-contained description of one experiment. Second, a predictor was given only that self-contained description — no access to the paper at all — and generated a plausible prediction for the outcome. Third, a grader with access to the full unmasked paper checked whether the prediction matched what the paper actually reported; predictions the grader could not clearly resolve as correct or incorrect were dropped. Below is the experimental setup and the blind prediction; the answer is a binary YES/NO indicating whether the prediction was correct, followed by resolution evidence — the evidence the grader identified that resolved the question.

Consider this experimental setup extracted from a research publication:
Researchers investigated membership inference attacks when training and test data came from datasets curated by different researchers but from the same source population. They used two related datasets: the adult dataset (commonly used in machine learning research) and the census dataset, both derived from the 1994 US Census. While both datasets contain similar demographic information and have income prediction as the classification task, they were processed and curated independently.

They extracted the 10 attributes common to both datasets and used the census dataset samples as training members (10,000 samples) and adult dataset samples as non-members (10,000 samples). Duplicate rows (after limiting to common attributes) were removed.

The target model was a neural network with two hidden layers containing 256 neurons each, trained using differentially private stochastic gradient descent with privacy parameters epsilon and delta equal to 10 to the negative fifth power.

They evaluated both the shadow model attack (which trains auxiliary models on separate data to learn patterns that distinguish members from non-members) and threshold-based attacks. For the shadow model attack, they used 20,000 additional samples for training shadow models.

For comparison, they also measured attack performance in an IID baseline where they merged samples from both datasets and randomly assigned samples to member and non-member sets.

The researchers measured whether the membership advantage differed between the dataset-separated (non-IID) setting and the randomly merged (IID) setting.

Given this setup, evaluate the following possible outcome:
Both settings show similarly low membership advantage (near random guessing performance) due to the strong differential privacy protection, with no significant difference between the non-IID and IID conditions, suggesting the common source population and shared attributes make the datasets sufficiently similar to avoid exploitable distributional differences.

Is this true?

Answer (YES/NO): NO